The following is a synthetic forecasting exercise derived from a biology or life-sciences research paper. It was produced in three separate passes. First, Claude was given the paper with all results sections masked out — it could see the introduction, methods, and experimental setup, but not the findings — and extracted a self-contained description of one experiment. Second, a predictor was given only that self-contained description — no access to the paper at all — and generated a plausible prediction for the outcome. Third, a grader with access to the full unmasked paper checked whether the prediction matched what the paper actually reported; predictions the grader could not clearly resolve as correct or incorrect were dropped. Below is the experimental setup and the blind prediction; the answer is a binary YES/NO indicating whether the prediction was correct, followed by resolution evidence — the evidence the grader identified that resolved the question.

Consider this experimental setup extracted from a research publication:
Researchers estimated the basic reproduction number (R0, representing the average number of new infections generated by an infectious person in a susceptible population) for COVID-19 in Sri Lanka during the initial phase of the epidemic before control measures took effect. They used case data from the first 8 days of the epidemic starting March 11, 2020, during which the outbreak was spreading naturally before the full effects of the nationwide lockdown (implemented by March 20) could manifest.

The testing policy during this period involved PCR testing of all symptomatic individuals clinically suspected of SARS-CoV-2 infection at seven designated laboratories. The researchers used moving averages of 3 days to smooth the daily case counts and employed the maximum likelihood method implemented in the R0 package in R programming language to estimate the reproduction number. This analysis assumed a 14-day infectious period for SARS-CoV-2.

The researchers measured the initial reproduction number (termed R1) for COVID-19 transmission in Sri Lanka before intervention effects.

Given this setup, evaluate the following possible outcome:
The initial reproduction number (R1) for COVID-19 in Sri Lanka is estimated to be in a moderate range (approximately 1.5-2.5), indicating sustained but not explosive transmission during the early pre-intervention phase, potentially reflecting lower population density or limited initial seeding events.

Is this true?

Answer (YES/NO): NO